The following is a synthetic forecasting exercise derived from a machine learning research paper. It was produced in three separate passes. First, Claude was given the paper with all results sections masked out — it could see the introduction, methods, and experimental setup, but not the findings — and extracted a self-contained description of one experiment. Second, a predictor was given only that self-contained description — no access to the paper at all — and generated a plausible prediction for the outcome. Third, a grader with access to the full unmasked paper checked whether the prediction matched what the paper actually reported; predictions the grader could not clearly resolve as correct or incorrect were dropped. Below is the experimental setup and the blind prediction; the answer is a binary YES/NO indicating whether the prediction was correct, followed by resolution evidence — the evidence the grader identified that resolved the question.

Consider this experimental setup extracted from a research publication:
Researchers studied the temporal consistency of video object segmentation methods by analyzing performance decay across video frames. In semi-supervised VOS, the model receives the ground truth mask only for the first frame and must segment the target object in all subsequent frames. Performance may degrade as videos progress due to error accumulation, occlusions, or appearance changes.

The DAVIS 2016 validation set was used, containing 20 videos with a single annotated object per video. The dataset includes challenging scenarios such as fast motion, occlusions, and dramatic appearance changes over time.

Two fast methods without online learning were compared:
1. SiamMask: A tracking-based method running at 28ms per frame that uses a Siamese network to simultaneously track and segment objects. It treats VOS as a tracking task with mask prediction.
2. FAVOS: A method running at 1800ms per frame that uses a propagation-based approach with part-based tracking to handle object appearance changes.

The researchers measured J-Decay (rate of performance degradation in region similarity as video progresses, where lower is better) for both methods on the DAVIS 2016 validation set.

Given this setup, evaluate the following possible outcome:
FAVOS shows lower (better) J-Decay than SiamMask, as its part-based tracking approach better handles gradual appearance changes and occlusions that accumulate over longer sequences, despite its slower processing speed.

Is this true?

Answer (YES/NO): NO